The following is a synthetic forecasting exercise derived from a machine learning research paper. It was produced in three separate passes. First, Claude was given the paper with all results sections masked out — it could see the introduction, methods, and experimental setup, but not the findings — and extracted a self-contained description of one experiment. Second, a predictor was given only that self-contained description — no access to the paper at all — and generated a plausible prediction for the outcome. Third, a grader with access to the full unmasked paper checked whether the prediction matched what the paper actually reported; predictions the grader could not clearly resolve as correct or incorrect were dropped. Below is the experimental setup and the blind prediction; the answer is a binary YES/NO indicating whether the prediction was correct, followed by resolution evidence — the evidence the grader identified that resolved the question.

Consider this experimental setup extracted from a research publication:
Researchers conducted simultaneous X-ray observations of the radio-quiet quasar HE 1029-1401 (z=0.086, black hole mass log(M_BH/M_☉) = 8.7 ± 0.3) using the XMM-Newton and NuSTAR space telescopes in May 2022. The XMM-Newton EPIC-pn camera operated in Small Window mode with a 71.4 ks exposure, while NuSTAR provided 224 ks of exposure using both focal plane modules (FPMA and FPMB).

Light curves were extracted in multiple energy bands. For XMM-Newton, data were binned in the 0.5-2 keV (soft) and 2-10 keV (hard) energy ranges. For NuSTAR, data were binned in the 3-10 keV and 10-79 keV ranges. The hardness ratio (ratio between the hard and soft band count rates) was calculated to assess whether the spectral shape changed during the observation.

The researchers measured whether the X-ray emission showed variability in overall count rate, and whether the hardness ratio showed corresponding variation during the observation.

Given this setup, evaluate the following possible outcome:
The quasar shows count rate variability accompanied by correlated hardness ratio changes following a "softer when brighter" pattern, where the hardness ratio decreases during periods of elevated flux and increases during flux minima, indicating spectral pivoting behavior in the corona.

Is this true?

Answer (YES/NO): NO